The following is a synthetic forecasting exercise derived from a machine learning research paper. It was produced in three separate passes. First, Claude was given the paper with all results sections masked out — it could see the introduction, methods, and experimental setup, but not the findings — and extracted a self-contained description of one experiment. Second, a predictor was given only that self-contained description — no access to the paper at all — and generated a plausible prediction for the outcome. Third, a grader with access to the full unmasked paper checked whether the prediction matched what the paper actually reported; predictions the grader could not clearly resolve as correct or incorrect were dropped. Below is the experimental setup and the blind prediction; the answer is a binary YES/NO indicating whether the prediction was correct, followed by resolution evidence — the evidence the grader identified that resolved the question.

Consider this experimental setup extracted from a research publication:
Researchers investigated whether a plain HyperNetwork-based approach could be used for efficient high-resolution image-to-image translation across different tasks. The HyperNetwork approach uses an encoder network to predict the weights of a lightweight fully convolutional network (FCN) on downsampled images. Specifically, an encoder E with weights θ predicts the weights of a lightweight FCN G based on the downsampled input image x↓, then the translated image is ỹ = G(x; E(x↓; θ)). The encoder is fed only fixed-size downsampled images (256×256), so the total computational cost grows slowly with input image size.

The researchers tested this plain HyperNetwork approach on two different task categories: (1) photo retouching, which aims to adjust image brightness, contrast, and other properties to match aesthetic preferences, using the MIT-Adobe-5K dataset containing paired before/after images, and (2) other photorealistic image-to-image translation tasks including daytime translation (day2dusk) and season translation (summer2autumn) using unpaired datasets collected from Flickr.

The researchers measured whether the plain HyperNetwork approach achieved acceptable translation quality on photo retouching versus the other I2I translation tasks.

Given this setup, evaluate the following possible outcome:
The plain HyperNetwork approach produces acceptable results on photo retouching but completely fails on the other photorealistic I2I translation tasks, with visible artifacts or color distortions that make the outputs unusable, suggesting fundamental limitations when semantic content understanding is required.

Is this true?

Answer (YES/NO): NO